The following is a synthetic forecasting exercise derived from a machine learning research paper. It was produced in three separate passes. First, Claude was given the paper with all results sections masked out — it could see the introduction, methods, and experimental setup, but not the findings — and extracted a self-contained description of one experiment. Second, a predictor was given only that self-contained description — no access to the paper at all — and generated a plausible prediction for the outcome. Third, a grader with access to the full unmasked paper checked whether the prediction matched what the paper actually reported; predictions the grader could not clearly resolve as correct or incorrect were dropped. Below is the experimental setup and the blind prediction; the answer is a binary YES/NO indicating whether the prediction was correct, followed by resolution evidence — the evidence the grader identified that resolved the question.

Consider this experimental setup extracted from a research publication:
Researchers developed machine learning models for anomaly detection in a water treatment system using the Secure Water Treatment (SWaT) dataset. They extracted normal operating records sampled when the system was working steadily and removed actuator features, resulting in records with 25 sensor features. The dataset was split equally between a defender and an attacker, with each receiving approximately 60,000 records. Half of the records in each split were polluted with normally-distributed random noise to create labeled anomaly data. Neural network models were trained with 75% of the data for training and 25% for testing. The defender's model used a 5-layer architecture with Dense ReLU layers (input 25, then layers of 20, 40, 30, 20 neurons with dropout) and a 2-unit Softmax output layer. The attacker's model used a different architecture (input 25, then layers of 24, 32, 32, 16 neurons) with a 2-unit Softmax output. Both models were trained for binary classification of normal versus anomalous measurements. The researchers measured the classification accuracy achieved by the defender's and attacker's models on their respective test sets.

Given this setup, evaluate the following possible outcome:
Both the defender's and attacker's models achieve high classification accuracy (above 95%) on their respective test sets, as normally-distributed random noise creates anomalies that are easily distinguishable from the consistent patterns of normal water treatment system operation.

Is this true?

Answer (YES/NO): YES